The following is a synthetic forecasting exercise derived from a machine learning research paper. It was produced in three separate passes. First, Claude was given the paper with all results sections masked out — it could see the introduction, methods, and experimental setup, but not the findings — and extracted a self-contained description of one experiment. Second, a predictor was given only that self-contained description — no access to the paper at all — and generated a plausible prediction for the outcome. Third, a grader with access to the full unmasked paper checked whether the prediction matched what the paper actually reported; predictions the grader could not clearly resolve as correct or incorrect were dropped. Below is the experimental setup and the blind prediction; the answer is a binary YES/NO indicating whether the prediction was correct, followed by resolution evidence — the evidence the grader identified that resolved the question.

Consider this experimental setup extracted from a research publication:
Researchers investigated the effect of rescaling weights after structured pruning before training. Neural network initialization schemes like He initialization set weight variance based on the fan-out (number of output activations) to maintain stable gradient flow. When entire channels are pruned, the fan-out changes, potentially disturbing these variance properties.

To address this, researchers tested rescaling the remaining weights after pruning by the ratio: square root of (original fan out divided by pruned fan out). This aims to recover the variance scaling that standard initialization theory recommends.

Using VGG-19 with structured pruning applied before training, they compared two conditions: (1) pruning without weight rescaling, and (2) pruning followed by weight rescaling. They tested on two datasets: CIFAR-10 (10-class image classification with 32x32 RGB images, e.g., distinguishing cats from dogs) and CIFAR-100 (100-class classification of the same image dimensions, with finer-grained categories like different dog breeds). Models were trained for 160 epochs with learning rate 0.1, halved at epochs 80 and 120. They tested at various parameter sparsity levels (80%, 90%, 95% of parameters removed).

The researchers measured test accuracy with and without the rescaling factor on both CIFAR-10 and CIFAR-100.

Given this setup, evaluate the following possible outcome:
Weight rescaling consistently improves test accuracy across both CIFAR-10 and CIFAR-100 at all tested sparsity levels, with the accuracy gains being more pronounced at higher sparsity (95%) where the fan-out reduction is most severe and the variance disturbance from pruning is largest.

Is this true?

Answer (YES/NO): NO